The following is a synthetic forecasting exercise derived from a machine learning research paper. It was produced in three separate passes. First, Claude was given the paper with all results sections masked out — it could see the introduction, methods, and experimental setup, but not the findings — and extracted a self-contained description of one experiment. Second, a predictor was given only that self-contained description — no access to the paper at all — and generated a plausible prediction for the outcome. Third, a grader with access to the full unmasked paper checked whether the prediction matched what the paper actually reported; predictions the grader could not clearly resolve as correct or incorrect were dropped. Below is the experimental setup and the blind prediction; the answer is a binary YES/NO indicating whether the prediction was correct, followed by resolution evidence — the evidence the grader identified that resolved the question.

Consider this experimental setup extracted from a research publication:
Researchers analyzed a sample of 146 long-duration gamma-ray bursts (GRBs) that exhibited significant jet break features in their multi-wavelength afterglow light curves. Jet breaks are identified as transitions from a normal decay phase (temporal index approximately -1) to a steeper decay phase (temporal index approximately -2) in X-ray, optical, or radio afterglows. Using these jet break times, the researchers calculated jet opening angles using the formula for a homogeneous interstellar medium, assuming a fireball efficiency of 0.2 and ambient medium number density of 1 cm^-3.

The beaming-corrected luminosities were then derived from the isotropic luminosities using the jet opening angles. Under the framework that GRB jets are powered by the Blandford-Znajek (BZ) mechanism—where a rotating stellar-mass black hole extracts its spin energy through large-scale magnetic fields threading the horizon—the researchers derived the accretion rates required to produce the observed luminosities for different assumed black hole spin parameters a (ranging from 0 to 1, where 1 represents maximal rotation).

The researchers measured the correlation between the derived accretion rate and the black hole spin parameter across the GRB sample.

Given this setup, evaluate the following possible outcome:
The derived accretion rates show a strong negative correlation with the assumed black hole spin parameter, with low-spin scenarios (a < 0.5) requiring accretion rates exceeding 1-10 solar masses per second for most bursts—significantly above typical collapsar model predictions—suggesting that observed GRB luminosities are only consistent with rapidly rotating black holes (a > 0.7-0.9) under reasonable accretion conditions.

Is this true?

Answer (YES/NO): NO